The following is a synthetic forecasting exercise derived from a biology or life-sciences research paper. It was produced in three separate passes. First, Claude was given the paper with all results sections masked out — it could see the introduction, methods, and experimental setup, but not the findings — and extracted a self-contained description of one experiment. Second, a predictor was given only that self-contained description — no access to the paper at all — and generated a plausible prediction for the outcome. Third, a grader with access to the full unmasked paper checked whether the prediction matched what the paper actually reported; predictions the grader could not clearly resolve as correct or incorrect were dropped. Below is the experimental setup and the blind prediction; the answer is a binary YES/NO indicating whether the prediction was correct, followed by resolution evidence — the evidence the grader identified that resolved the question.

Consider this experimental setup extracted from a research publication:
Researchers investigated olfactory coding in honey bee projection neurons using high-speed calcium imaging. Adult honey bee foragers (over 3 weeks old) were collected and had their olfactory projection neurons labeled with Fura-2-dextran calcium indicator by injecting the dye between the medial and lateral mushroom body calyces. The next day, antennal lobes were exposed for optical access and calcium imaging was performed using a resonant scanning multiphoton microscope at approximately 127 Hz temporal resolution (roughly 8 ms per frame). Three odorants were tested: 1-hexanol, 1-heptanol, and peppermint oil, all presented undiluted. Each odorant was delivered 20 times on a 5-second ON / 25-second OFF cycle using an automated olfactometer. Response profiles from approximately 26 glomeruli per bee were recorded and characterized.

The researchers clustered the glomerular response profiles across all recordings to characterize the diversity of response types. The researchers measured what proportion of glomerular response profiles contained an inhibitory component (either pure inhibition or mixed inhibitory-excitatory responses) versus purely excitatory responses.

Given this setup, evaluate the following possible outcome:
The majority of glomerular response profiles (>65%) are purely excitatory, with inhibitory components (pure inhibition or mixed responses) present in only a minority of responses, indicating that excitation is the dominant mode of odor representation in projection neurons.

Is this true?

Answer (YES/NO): NO